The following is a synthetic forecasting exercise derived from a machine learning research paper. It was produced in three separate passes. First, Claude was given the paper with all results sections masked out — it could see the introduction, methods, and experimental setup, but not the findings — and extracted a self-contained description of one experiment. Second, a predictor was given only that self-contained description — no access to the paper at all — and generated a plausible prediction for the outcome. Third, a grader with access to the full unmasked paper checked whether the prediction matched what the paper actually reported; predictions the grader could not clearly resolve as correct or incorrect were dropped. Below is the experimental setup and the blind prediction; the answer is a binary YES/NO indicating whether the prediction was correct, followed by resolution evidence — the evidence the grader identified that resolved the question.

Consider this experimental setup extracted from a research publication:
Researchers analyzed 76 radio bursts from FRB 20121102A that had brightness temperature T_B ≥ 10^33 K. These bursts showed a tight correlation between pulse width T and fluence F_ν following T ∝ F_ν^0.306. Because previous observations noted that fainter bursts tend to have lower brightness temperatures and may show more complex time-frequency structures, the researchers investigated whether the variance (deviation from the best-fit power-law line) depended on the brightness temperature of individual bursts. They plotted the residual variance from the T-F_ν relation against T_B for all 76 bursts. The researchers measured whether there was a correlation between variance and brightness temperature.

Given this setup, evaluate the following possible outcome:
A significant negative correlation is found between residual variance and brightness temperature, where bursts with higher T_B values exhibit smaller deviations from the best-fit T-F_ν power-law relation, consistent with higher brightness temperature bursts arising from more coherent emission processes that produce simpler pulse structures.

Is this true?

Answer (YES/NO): NO